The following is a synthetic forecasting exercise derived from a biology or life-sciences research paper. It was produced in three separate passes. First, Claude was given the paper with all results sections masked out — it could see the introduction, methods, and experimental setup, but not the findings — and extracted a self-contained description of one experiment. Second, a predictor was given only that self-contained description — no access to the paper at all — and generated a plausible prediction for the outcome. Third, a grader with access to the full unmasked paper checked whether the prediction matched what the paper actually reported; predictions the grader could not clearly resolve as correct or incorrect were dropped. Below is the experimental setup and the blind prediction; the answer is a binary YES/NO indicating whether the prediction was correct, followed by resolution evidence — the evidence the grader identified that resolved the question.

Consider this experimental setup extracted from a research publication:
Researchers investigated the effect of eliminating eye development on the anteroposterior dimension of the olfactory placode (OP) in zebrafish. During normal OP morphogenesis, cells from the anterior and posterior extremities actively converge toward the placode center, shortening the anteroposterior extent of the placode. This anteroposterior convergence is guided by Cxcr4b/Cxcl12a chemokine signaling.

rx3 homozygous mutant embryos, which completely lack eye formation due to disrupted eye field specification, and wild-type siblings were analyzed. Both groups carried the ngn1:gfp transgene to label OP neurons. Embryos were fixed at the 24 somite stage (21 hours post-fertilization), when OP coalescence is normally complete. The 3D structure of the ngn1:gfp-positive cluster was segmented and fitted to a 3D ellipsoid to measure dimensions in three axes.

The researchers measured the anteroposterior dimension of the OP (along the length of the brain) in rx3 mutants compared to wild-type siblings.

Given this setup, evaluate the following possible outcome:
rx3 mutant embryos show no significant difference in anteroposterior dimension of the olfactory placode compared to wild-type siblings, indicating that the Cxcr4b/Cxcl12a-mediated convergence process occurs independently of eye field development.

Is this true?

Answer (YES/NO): NO